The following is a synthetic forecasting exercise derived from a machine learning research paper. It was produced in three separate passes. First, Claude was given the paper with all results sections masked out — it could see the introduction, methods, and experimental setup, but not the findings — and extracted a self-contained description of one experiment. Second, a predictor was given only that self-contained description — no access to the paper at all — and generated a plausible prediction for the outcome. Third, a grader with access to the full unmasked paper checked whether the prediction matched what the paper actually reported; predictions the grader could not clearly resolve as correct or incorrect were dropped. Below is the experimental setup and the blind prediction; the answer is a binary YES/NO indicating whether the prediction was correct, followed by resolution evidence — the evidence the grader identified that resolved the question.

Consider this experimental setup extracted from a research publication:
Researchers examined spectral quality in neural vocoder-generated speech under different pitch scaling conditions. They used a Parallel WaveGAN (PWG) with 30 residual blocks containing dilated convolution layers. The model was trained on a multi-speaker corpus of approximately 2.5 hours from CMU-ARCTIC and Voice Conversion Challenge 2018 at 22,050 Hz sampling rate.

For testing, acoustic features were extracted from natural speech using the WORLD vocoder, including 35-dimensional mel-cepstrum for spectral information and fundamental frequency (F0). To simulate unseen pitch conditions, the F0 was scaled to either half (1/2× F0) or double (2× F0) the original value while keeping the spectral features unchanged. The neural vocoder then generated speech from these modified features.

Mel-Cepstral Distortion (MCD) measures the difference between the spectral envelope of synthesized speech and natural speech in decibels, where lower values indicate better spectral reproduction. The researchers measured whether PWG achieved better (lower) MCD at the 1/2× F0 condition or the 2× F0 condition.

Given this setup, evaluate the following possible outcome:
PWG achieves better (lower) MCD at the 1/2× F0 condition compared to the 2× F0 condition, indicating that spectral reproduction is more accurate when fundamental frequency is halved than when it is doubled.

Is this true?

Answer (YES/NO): YES